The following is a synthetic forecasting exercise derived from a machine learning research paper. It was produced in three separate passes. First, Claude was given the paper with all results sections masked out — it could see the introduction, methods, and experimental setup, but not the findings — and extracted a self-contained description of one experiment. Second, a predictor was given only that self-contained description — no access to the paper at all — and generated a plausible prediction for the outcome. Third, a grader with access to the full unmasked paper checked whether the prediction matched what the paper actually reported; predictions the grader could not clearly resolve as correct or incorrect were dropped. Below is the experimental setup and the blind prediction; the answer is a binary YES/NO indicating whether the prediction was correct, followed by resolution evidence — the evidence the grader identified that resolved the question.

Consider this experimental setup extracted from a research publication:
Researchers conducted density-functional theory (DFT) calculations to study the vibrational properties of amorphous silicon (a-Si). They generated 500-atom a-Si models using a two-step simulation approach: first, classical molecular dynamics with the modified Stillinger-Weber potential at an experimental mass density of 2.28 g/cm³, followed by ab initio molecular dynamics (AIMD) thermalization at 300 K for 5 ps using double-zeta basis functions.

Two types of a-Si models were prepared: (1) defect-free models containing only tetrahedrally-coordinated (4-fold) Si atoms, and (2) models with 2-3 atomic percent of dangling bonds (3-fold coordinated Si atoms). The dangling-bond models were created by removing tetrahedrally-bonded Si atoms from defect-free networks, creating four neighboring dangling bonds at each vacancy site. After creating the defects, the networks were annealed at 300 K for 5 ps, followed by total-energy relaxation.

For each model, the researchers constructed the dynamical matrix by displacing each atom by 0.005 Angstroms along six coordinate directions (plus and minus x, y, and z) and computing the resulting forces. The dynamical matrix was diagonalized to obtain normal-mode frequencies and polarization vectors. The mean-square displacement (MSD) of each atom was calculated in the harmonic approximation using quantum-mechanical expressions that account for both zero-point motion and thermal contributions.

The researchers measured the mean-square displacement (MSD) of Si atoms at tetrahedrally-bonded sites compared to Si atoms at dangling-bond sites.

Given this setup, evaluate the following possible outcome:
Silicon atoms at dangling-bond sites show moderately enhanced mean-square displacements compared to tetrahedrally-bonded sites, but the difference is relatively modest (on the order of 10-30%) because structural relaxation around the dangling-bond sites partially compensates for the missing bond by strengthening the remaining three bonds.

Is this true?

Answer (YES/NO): NO